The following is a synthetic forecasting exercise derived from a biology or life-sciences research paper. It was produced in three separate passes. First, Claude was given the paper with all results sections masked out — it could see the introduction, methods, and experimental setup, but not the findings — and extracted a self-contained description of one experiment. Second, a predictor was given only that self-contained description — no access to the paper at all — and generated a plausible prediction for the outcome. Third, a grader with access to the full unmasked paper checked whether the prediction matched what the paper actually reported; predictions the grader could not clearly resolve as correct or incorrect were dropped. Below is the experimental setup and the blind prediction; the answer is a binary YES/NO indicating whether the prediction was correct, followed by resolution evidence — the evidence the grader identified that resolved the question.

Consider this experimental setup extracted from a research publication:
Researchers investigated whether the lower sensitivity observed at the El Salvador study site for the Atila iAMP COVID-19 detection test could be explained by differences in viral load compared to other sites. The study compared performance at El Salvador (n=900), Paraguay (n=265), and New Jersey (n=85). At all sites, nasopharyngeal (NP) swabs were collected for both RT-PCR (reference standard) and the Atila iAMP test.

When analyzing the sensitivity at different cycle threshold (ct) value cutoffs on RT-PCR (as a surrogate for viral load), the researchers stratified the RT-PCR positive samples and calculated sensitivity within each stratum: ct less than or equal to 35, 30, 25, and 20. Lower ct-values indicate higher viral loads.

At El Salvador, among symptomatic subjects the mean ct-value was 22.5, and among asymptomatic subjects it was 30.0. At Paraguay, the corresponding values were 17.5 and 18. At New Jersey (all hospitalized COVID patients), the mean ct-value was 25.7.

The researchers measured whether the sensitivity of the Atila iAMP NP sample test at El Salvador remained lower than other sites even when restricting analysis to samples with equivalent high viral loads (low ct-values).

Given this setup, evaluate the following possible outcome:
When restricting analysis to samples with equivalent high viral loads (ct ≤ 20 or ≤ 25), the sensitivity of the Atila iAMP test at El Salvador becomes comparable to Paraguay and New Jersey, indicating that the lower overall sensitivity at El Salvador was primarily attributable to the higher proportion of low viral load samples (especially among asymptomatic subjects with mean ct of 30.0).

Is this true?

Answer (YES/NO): NO